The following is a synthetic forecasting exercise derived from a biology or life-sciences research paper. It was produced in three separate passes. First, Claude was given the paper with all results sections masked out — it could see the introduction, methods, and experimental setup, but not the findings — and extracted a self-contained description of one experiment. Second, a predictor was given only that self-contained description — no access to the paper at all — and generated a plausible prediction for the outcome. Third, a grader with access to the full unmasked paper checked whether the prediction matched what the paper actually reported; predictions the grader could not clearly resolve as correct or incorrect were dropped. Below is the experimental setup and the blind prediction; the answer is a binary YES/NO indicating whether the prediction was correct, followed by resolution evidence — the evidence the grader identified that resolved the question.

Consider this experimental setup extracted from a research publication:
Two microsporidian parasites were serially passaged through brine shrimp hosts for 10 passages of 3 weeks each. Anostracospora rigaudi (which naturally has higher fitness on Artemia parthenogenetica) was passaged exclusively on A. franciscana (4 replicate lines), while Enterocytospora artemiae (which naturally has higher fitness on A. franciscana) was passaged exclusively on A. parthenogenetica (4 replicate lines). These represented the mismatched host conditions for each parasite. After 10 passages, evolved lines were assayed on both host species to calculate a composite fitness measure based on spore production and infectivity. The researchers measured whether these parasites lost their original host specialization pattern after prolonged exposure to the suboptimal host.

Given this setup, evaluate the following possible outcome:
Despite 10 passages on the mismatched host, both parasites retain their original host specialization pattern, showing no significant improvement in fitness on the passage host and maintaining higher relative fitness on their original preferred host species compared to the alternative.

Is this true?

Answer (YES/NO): NO